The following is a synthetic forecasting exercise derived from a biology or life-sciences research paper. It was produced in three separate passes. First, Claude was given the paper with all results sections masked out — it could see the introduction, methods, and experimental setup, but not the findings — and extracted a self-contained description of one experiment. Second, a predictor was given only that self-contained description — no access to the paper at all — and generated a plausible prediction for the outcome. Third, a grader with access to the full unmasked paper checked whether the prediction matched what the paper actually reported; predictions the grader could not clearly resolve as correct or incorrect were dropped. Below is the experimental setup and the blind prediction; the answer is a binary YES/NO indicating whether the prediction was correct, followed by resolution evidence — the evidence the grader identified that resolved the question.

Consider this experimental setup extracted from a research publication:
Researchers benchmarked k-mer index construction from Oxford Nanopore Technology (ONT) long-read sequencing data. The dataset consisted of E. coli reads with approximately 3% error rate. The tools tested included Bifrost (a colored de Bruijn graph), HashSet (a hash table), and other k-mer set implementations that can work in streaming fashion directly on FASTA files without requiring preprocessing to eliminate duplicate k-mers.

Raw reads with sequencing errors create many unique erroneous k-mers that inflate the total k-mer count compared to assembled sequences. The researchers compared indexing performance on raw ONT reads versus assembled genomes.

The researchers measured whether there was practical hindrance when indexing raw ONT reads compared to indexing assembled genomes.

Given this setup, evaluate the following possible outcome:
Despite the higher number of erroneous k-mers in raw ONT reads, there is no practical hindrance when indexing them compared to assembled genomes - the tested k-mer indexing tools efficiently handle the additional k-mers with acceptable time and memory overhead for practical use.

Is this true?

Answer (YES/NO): YES